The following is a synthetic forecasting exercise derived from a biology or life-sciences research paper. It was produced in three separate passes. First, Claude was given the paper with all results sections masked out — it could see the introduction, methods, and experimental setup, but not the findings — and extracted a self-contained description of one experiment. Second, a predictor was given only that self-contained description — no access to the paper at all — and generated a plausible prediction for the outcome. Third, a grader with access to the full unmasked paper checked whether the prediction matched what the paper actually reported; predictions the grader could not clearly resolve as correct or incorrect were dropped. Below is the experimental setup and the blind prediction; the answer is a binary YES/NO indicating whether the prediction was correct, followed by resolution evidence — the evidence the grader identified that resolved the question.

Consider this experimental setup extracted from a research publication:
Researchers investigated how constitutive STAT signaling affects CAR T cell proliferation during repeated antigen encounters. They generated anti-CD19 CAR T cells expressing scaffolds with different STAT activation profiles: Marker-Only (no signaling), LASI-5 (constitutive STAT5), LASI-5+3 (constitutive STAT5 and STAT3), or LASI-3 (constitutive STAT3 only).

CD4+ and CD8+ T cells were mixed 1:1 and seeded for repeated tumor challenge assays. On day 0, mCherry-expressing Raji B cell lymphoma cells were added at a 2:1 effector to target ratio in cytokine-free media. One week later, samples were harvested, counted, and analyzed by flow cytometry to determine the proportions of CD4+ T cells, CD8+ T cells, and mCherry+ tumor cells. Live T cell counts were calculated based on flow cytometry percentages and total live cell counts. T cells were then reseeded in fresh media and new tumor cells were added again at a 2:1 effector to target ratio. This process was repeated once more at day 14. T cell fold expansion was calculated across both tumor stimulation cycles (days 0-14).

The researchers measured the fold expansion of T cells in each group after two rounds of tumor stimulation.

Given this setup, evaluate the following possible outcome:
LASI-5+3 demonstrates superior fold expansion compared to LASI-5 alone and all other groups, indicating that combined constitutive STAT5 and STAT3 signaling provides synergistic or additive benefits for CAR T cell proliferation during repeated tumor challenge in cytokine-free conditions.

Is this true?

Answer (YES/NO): NO